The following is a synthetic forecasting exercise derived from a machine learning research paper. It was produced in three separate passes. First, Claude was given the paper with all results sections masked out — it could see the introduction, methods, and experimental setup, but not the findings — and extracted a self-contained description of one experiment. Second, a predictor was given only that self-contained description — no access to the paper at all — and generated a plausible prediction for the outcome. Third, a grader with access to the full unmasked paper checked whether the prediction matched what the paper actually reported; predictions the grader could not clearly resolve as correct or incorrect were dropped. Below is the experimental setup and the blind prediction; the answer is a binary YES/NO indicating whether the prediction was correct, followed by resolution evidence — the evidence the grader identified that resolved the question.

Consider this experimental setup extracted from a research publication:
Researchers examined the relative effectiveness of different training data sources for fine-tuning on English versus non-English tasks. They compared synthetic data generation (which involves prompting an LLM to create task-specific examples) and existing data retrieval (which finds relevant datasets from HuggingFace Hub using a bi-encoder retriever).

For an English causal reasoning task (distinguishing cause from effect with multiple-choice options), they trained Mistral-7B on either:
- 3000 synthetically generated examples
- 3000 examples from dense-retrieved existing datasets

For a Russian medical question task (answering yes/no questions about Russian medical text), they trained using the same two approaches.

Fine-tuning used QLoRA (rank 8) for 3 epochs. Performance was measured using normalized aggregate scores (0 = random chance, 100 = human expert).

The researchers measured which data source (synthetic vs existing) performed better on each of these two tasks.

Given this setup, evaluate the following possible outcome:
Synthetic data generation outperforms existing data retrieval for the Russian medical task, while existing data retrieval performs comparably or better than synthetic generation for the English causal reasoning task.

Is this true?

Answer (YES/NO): YES